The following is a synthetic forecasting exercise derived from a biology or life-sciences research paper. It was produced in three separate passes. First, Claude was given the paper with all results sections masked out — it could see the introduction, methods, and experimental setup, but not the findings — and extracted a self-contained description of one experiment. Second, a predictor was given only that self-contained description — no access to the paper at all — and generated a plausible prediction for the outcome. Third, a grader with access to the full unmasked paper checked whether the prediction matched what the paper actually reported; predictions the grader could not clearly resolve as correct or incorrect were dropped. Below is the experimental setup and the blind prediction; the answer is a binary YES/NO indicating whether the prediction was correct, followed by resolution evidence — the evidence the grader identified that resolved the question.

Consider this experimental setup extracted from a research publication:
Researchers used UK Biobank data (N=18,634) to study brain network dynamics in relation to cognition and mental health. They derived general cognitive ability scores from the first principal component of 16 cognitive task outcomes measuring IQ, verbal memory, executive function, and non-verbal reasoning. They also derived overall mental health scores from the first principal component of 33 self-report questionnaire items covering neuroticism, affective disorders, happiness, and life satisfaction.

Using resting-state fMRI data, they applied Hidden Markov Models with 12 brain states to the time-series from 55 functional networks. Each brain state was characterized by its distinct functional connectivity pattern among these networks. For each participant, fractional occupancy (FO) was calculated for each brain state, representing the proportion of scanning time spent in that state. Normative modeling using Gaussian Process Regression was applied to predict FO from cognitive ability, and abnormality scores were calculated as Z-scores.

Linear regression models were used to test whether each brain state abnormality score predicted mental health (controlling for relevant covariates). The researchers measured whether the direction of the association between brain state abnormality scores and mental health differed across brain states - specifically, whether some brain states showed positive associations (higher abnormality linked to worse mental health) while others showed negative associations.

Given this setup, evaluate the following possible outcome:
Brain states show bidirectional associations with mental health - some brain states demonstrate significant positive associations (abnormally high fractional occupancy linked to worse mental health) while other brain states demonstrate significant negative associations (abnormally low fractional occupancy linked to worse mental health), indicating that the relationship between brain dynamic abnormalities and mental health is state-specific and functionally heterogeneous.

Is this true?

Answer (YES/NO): YES